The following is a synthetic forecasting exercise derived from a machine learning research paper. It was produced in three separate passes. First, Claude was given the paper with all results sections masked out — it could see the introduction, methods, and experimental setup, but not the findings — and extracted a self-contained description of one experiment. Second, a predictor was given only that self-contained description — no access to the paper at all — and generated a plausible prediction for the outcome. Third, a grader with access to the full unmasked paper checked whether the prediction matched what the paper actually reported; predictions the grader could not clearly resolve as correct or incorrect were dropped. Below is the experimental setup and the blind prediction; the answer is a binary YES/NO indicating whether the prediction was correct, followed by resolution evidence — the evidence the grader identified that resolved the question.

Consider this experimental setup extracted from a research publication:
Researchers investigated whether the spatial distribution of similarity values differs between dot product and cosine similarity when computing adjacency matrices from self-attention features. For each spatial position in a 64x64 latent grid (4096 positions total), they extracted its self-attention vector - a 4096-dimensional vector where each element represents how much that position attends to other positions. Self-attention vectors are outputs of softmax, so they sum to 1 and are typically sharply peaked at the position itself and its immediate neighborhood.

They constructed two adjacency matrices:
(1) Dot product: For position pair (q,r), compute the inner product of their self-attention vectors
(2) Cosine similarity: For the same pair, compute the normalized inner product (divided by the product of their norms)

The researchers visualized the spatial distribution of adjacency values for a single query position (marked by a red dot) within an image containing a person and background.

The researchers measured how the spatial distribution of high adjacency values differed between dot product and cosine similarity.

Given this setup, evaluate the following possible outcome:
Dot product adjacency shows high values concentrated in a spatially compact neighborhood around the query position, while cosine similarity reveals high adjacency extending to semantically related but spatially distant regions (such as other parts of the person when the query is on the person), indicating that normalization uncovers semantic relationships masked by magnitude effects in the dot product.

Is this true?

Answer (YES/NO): NO